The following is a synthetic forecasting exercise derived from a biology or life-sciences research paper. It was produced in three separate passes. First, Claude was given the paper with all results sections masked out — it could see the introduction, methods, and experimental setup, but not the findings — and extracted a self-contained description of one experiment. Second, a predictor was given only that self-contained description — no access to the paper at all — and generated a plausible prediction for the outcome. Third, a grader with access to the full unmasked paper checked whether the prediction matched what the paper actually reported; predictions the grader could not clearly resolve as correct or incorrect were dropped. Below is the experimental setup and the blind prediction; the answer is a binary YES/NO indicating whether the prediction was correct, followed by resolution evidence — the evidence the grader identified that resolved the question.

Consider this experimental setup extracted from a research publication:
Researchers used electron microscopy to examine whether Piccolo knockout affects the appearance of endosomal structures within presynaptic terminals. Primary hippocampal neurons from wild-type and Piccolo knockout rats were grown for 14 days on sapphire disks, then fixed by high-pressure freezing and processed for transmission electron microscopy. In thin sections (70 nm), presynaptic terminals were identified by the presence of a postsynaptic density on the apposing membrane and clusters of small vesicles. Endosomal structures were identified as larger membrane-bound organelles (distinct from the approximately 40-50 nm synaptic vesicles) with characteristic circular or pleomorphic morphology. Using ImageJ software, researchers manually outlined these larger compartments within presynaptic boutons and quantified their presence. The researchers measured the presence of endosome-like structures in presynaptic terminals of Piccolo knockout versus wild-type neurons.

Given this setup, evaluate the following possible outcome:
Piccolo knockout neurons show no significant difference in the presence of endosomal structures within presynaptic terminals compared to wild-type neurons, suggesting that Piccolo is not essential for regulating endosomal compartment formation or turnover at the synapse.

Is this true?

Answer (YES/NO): NO